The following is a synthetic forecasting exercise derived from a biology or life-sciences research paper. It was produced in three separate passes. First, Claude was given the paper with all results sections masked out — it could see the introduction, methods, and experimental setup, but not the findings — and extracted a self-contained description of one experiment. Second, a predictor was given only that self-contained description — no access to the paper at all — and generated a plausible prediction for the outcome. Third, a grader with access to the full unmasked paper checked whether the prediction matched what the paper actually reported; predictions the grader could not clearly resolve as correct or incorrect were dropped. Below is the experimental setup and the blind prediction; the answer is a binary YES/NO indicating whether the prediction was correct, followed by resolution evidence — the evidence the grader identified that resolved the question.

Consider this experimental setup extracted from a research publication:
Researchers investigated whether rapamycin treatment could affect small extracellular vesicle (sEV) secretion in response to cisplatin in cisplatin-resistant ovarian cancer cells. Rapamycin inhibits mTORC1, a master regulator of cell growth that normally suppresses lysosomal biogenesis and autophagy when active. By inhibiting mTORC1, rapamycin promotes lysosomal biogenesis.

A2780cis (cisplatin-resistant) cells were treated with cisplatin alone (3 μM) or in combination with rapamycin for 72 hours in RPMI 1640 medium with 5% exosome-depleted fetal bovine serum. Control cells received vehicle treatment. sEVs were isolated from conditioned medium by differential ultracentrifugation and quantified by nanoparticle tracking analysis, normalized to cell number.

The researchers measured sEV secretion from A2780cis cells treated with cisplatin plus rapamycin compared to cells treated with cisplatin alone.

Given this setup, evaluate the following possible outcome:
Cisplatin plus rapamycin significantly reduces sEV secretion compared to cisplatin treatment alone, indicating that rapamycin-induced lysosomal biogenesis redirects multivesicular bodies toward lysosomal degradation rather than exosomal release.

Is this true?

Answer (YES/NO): YES